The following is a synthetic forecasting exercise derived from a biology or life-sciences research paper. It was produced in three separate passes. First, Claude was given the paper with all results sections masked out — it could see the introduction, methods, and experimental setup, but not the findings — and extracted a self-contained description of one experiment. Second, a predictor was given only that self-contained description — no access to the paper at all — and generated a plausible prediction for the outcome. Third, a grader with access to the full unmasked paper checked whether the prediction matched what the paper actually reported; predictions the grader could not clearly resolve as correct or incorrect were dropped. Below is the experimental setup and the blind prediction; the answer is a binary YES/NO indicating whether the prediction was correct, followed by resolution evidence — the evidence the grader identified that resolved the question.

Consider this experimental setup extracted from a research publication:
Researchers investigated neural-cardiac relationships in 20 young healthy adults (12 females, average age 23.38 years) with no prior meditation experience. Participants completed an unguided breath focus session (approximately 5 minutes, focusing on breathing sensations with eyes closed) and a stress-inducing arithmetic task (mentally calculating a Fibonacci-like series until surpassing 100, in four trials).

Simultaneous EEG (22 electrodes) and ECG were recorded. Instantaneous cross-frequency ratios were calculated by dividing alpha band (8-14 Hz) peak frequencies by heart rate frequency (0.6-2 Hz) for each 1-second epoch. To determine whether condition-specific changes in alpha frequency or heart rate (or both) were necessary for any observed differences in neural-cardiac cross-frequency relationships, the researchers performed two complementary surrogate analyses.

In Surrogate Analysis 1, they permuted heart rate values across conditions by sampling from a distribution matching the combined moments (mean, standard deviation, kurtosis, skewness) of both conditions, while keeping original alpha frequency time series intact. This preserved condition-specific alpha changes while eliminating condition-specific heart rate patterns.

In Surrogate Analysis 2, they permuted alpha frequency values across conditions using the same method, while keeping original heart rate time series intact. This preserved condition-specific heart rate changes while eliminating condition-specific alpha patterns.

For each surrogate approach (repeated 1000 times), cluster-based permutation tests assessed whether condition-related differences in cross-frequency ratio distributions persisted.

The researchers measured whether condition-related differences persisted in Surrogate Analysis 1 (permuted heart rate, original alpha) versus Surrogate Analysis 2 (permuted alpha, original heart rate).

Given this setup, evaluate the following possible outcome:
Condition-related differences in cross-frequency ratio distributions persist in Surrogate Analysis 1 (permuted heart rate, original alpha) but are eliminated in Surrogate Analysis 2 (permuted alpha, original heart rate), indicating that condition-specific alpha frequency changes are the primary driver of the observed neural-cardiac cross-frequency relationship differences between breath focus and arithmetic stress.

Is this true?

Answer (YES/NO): NO